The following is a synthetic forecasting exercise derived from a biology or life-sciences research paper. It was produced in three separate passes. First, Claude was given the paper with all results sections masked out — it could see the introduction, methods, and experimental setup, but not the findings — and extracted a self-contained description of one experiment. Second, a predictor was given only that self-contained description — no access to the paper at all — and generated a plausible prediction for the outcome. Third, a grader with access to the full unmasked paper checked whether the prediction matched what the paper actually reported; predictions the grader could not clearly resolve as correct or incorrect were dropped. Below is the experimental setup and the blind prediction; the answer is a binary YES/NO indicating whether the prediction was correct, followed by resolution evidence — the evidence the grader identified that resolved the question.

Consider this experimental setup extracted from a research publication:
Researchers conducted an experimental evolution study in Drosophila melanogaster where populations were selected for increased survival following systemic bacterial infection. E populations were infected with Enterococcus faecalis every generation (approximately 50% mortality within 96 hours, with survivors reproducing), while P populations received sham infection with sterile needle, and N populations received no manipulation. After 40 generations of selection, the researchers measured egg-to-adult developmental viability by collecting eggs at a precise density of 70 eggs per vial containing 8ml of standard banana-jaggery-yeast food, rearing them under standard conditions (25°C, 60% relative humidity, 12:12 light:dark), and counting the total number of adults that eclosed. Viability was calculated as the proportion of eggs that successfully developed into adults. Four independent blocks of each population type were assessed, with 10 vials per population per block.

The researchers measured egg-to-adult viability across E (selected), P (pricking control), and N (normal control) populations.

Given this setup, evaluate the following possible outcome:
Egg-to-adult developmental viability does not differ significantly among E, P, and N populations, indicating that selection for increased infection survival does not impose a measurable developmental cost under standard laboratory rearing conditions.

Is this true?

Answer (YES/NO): YES